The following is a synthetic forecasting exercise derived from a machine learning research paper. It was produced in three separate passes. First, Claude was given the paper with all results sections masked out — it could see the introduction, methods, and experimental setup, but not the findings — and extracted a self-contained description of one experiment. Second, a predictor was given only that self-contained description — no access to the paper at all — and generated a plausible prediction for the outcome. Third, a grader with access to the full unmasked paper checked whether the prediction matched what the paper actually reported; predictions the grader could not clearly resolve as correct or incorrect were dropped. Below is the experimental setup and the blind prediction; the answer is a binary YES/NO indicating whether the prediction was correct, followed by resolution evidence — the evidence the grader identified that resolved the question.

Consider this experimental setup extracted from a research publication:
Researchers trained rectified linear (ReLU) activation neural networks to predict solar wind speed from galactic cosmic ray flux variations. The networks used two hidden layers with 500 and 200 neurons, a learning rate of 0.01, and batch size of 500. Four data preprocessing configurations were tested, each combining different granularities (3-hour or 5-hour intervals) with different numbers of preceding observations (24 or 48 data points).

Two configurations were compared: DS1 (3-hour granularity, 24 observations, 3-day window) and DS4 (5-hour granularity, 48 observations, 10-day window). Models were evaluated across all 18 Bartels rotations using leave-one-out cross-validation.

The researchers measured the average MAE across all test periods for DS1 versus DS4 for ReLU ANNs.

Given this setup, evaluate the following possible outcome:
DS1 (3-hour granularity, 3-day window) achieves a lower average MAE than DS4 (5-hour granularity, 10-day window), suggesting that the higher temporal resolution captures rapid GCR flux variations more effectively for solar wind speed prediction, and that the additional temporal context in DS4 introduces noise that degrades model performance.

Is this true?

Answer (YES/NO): NO